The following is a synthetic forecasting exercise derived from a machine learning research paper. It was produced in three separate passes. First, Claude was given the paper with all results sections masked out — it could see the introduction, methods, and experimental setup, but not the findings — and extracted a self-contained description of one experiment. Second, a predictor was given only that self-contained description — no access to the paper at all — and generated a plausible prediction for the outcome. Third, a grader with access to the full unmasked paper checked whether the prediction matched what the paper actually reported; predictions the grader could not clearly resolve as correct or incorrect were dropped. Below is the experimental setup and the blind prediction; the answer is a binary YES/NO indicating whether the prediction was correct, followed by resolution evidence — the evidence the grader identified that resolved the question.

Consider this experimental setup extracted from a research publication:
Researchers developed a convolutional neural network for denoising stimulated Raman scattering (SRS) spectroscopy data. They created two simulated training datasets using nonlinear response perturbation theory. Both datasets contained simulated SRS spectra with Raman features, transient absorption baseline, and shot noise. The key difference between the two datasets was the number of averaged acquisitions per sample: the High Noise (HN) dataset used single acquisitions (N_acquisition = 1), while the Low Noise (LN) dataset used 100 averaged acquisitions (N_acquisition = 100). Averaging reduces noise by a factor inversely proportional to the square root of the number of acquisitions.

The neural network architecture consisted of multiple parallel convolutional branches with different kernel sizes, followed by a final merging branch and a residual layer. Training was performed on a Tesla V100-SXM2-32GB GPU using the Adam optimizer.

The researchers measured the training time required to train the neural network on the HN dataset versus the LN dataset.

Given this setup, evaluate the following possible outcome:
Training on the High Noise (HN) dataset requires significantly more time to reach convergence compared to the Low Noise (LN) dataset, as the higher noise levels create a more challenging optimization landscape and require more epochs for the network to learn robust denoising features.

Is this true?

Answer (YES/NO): NO